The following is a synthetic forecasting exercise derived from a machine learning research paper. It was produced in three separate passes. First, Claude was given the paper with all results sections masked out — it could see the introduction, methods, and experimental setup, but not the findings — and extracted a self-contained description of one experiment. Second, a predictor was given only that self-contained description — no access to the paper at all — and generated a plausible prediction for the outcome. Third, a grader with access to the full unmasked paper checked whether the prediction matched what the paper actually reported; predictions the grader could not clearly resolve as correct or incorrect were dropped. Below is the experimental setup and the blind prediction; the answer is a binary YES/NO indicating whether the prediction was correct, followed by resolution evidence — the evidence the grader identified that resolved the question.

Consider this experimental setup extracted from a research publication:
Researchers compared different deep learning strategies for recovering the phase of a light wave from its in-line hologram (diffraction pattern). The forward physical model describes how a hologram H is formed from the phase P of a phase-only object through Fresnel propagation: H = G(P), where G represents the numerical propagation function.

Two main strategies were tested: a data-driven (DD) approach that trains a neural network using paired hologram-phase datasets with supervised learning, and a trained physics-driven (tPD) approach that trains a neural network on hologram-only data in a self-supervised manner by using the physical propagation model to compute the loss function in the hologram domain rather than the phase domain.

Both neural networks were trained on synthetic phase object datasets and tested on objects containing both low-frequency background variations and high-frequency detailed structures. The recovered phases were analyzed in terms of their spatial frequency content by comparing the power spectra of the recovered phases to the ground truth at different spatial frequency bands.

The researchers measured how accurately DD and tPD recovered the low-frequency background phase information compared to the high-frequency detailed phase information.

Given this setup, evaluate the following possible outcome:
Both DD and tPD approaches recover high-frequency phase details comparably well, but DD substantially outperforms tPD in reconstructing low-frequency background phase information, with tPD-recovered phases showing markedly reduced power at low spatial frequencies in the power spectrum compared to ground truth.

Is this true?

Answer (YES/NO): NO